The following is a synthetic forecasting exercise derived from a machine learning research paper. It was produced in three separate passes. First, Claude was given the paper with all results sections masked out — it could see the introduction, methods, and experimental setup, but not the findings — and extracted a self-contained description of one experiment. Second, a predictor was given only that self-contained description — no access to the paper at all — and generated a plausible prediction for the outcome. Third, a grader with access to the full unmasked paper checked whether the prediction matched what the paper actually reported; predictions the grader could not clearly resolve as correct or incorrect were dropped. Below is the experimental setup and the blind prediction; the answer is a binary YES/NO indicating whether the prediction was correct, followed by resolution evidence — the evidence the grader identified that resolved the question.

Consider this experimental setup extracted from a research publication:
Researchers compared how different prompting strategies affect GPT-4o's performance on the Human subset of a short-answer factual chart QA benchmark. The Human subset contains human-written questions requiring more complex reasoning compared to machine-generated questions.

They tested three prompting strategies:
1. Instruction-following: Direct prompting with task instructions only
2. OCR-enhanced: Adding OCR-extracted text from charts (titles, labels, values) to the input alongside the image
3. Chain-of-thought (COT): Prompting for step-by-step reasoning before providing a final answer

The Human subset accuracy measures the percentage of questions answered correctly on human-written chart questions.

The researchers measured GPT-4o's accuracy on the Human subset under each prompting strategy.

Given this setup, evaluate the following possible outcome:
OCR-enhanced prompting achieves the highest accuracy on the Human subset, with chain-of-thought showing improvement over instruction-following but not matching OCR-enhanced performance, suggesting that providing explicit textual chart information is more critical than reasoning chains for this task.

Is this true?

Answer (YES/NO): YES